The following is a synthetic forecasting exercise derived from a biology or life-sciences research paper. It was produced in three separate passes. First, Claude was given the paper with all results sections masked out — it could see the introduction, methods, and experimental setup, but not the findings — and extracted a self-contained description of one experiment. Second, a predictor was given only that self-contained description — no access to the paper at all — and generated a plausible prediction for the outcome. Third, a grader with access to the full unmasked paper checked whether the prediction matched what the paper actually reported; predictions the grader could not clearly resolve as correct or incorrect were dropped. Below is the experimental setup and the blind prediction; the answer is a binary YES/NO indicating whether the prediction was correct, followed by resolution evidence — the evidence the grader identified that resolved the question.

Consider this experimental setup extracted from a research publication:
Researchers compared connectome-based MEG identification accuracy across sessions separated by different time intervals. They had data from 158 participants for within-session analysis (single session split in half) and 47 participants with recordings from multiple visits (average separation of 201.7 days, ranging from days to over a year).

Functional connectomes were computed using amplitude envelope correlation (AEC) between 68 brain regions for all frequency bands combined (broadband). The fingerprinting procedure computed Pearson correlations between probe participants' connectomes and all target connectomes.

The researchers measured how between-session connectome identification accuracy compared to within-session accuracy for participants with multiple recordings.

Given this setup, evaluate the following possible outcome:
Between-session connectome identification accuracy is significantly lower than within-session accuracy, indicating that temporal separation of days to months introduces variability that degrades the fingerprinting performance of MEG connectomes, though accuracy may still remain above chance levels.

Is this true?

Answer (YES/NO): YES